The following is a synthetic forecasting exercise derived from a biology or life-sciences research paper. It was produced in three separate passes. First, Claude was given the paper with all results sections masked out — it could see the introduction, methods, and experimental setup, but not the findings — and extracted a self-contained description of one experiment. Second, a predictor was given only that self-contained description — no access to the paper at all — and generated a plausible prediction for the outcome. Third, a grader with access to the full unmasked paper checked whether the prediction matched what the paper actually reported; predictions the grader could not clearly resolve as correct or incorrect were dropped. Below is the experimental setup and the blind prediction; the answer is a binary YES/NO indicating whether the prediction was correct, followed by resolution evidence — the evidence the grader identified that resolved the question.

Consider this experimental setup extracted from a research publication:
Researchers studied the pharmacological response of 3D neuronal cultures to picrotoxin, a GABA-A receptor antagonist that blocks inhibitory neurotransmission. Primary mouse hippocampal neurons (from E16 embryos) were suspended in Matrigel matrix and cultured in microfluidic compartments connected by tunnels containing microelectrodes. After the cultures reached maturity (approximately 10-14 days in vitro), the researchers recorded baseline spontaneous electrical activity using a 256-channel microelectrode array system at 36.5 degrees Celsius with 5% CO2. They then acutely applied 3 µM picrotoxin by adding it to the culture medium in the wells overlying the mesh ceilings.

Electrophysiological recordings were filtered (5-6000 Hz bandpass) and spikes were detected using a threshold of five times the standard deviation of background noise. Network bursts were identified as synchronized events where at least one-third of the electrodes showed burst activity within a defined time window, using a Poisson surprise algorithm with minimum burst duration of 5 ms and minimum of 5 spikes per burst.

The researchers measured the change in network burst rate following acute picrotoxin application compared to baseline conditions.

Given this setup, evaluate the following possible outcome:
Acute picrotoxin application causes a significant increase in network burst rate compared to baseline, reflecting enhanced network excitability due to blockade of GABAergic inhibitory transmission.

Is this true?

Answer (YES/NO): YES